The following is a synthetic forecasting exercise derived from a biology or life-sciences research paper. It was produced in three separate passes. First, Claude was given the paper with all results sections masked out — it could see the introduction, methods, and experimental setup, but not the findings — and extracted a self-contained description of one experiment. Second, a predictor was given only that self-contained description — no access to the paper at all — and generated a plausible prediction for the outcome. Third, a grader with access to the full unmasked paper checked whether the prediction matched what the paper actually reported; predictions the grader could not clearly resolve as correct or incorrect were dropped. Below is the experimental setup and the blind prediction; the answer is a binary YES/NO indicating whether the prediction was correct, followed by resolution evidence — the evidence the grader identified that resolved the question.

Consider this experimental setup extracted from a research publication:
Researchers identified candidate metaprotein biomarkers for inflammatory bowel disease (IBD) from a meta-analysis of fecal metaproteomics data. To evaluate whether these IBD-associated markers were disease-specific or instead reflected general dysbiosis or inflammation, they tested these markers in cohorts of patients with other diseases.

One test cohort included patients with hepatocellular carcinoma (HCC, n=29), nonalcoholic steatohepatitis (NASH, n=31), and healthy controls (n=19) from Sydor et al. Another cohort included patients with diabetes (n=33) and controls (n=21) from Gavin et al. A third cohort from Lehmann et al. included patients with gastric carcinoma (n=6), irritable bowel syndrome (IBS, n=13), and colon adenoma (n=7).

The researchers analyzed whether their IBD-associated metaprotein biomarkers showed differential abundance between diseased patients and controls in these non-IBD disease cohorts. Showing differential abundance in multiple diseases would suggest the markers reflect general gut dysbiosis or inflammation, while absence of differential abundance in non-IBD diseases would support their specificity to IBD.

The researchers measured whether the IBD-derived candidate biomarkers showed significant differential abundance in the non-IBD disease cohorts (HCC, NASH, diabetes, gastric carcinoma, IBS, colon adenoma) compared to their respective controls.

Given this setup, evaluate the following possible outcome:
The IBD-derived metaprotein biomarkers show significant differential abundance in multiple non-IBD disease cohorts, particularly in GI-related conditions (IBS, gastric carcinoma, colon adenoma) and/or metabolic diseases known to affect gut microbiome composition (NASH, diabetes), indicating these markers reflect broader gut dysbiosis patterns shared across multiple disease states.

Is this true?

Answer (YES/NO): NO